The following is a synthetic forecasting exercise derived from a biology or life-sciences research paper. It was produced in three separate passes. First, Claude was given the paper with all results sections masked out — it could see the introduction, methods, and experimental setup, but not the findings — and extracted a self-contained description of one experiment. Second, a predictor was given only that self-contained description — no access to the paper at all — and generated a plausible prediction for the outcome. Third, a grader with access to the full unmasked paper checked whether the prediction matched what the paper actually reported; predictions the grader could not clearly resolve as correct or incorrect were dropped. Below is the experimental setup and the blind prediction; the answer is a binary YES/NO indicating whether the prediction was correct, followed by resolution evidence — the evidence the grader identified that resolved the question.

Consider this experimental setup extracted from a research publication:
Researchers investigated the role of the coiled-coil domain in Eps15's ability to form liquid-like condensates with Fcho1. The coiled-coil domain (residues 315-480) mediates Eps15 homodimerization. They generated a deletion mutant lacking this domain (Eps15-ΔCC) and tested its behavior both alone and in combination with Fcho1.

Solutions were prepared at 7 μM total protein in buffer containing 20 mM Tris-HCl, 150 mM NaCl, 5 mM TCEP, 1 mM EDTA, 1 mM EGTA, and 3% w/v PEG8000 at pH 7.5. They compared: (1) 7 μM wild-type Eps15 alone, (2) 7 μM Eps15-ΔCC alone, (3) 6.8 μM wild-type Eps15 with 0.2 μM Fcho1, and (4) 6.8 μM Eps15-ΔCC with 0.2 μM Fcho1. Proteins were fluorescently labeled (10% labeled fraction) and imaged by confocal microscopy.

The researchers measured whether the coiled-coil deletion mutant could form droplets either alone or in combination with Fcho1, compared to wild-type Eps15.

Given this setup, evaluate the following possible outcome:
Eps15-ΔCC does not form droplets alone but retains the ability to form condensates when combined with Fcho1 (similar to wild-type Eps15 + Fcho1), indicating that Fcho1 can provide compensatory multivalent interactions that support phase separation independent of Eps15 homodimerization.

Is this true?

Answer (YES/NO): NO